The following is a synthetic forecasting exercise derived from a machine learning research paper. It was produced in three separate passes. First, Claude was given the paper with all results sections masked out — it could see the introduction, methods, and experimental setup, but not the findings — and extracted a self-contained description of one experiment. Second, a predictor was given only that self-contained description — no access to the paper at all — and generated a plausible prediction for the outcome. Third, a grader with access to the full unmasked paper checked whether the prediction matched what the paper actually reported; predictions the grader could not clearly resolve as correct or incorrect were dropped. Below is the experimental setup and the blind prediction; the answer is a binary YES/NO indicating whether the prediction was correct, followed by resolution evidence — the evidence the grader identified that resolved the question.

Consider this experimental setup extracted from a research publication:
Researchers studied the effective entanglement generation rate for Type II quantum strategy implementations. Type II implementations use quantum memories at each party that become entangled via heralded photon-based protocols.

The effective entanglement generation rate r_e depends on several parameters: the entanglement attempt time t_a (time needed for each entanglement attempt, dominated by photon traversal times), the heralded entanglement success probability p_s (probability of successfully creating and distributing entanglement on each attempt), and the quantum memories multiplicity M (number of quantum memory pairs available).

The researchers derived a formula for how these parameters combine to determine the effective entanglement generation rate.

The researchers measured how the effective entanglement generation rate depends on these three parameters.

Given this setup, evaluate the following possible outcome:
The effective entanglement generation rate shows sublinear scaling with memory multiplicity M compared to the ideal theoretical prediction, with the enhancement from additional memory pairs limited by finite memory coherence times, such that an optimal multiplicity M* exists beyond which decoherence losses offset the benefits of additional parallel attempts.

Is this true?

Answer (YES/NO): NO